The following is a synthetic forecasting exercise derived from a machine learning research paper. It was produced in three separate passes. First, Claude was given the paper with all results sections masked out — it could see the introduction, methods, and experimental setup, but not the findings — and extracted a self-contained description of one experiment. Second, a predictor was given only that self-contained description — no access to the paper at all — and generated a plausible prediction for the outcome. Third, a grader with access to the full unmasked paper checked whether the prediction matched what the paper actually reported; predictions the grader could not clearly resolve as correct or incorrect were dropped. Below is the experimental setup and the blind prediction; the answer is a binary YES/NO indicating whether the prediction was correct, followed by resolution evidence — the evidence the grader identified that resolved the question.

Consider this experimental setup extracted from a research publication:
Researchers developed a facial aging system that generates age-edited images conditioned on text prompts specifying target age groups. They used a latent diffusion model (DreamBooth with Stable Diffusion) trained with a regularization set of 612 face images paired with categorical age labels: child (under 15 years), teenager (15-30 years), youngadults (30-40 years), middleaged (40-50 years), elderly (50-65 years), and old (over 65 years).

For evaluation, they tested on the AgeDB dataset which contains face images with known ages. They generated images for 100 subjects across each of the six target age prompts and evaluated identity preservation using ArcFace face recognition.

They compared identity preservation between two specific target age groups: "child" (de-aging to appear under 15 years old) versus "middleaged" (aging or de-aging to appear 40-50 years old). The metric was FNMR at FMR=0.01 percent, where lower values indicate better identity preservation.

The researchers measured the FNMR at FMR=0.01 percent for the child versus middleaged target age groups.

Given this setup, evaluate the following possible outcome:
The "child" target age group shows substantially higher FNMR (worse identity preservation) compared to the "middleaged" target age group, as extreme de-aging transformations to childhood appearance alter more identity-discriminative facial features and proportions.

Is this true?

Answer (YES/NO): YES